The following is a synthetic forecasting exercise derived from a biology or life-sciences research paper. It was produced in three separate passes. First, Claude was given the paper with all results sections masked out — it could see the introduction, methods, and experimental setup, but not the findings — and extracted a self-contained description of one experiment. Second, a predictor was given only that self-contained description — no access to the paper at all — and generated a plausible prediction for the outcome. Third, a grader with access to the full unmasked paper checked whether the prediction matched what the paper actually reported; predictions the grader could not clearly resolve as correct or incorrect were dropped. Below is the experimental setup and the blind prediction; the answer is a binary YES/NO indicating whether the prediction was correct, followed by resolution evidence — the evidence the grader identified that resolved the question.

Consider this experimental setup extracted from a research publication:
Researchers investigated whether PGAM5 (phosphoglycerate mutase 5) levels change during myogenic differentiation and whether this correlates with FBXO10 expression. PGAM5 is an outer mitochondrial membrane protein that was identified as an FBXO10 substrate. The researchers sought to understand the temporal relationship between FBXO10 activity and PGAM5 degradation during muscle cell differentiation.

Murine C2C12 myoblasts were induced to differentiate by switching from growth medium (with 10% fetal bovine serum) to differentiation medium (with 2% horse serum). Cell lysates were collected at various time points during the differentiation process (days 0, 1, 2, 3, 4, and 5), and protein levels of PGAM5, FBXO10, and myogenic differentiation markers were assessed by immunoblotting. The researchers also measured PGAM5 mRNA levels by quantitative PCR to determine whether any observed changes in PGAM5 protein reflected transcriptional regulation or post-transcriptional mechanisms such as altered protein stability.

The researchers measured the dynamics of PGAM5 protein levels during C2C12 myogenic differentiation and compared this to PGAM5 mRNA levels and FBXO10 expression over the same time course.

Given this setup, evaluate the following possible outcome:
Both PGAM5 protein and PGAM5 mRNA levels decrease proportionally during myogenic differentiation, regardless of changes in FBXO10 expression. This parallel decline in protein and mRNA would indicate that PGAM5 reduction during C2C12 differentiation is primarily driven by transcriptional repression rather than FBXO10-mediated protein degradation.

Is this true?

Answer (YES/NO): NO